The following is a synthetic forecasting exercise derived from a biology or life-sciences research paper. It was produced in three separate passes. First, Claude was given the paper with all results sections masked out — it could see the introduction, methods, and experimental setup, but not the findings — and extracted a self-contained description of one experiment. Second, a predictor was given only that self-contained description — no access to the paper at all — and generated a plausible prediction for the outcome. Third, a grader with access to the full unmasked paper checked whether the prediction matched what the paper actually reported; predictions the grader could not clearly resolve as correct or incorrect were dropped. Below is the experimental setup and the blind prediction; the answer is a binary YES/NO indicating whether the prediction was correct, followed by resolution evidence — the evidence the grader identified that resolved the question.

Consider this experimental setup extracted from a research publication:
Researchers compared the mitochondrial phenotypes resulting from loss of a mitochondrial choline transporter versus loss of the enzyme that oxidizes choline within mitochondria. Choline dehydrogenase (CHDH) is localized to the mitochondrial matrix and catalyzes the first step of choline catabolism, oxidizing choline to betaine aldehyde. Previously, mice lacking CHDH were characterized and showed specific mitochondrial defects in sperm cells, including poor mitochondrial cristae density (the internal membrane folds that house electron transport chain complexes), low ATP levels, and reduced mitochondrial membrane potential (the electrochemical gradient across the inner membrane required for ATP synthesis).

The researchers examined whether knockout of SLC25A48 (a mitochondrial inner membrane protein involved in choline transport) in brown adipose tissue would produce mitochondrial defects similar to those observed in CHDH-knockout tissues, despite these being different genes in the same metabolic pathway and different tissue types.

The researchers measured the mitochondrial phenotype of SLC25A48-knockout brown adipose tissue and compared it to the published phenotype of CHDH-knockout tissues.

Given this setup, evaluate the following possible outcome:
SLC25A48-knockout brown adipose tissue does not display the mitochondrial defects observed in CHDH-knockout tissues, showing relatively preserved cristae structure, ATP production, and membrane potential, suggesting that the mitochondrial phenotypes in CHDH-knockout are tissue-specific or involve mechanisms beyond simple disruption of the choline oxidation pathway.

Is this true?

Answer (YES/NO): NO